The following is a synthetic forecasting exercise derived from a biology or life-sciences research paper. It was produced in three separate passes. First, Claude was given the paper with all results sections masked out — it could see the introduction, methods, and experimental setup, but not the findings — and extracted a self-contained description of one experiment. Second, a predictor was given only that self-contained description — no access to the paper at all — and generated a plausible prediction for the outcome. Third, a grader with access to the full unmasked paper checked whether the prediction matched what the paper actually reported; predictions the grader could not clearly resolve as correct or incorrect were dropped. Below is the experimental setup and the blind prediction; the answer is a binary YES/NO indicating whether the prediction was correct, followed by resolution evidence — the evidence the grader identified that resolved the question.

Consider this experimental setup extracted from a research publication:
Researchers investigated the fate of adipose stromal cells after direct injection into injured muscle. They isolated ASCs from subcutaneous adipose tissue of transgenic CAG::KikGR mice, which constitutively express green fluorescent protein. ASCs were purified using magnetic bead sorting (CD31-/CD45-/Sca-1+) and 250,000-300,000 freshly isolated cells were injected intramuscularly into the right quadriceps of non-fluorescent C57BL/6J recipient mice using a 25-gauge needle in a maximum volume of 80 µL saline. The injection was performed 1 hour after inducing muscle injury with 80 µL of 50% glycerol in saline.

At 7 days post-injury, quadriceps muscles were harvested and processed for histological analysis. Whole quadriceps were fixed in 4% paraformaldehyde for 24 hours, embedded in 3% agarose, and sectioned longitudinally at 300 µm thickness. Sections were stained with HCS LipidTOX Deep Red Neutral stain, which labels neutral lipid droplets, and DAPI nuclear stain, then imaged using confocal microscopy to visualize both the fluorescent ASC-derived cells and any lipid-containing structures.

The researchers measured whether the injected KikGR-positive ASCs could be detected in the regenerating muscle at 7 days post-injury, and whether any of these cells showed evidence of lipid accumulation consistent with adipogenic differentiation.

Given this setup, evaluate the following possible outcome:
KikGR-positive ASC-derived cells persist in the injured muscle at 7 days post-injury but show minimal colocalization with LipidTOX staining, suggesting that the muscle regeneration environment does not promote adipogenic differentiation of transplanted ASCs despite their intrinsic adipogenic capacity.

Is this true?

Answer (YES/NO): NO